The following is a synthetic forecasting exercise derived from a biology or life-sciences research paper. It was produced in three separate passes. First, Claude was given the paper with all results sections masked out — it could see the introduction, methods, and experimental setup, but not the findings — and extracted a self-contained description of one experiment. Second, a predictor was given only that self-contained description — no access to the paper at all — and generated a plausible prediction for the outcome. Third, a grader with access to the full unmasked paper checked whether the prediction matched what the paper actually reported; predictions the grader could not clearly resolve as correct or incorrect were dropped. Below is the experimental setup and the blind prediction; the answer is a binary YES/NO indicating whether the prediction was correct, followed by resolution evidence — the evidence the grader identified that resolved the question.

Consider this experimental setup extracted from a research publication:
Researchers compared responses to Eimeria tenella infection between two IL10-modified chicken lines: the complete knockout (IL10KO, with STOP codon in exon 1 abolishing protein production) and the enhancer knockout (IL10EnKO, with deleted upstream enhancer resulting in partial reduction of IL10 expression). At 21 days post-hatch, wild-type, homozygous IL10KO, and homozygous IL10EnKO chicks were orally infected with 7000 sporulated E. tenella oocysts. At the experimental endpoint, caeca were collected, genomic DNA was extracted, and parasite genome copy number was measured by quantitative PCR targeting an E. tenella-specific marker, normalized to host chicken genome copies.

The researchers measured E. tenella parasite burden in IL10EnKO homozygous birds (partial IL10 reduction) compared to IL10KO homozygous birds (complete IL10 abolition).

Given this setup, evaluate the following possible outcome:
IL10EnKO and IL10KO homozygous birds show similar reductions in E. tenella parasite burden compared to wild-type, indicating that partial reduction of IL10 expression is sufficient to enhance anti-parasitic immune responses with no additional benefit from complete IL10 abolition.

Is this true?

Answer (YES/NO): NO